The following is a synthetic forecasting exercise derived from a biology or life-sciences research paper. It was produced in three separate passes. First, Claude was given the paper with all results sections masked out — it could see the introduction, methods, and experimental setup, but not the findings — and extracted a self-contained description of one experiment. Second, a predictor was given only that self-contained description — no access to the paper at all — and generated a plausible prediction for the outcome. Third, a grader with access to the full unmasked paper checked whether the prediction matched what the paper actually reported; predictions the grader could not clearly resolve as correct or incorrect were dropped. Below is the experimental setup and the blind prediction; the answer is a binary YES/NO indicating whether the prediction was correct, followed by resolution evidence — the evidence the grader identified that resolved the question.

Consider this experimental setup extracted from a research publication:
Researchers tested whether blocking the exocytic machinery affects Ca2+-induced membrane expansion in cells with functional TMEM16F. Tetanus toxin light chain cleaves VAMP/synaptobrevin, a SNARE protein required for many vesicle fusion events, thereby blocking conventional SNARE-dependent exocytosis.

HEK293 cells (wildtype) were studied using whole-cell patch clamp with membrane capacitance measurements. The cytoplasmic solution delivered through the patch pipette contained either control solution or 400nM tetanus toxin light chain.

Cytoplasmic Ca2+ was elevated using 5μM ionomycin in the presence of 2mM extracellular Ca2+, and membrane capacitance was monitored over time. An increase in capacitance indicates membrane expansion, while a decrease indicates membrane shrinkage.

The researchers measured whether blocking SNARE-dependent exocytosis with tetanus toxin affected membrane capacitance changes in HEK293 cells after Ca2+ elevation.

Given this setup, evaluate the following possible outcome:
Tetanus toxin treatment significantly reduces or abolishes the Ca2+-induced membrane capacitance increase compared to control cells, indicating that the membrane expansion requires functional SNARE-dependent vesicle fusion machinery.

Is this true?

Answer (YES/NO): NO